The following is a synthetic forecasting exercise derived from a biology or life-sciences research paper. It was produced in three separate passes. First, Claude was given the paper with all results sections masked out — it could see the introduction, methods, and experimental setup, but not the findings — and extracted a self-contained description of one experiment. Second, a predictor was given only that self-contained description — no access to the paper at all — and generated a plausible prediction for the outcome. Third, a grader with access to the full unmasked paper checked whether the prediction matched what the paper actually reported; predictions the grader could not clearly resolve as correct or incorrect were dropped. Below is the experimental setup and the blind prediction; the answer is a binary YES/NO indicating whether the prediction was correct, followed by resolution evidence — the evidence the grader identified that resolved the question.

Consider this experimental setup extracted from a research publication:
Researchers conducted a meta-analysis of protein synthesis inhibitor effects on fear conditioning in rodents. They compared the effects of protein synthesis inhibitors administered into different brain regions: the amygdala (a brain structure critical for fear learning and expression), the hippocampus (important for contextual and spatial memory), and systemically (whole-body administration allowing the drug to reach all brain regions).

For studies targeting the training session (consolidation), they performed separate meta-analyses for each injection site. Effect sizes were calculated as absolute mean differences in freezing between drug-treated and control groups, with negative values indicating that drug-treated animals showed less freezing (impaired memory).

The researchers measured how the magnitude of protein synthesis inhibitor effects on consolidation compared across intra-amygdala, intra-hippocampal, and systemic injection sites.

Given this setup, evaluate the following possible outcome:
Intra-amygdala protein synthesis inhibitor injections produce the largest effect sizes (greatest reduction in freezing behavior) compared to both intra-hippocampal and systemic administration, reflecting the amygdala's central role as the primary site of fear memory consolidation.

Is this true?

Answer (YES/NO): NO